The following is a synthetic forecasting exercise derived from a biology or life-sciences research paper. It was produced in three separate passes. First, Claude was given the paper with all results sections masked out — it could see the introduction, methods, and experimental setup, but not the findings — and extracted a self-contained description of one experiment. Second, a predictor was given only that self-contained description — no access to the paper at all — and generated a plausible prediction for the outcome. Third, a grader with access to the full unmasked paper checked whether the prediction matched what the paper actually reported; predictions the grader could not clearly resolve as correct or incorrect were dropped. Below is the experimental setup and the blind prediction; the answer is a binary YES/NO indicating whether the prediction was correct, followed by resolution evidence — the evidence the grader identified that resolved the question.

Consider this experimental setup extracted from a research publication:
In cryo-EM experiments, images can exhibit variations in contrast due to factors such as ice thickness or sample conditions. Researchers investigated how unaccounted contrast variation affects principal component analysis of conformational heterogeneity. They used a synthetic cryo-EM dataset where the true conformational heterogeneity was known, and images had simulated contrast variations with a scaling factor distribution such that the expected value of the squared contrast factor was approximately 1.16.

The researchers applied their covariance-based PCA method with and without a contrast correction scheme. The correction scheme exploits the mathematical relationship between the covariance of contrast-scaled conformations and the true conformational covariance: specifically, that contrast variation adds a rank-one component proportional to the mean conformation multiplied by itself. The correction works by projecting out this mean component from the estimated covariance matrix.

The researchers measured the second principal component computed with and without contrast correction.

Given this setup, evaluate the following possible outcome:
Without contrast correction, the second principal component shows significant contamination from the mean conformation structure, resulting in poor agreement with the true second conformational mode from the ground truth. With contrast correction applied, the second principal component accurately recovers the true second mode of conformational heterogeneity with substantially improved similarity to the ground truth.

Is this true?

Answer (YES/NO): YES